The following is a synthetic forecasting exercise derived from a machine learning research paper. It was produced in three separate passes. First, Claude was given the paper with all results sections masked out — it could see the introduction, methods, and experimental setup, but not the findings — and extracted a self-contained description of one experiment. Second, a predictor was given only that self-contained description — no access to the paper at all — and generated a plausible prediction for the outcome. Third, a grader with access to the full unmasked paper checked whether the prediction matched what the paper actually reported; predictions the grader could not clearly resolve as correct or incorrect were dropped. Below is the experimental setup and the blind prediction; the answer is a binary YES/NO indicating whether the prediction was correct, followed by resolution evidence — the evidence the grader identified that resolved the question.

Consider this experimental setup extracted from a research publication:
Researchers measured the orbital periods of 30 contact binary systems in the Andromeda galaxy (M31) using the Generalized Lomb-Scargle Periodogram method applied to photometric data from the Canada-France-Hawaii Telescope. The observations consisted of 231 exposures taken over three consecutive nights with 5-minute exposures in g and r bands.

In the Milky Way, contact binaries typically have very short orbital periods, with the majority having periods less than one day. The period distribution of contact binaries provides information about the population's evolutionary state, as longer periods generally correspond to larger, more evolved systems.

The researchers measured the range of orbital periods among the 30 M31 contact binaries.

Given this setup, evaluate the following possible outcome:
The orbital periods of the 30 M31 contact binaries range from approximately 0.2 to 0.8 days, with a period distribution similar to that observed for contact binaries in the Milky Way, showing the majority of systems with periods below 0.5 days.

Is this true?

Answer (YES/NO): NO